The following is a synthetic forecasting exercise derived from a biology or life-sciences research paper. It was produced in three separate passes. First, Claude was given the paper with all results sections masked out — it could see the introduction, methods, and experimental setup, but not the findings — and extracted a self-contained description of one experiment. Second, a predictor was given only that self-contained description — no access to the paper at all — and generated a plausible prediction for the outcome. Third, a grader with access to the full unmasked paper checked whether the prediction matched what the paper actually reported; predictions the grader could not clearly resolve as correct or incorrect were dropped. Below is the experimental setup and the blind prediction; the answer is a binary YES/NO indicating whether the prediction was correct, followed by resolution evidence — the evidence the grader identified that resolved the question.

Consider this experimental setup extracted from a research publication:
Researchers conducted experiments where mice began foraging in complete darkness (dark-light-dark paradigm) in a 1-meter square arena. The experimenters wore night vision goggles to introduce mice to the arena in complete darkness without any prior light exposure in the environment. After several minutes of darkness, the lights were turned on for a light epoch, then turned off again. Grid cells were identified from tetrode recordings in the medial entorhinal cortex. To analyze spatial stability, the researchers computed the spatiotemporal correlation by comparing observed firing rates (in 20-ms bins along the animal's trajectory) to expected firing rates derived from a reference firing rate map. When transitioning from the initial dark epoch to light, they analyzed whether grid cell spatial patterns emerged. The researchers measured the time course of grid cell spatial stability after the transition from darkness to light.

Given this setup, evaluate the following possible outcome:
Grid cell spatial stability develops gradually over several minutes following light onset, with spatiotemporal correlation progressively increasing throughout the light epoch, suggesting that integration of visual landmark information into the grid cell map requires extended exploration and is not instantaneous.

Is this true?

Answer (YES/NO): NO